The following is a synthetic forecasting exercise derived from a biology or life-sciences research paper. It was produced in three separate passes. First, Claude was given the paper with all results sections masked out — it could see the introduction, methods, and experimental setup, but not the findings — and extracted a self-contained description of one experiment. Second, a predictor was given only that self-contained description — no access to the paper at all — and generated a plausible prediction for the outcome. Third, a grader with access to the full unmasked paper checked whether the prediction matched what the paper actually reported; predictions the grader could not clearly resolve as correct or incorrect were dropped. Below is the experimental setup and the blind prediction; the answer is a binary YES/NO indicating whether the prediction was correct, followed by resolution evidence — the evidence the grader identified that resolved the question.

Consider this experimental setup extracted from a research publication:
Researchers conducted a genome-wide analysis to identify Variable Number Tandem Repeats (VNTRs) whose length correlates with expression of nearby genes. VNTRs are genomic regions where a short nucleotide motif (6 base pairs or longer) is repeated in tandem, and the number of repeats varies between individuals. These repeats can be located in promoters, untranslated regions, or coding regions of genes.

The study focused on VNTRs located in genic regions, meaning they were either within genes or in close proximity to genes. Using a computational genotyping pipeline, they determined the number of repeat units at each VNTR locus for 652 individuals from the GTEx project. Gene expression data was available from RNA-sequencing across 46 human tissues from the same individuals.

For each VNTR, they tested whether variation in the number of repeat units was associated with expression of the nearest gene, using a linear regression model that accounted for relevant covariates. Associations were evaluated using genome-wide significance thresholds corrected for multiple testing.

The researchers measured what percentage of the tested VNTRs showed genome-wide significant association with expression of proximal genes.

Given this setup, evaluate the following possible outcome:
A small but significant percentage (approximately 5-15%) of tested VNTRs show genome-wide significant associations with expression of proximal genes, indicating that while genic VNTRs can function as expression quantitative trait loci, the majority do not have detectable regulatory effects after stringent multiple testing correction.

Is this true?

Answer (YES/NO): YES